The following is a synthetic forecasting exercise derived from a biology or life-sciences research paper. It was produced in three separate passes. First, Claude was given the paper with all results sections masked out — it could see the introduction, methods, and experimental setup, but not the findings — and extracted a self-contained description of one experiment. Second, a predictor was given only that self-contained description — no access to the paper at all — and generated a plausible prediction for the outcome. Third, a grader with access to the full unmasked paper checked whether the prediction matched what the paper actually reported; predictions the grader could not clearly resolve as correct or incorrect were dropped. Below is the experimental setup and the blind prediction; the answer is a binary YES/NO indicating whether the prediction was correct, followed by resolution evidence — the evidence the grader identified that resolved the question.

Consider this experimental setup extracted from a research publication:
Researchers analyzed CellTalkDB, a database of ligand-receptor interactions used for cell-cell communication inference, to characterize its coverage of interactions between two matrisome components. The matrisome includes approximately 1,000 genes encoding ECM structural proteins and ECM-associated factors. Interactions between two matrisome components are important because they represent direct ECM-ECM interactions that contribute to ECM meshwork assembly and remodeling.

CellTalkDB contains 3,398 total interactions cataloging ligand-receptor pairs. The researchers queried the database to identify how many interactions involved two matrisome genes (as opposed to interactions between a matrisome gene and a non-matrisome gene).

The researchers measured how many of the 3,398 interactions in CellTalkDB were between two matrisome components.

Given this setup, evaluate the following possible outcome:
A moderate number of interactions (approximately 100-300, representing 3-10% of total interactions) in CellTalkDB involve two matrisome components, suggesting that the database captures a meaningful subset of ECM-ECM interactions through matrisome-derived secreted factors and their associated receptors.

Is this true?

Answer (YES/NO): NO